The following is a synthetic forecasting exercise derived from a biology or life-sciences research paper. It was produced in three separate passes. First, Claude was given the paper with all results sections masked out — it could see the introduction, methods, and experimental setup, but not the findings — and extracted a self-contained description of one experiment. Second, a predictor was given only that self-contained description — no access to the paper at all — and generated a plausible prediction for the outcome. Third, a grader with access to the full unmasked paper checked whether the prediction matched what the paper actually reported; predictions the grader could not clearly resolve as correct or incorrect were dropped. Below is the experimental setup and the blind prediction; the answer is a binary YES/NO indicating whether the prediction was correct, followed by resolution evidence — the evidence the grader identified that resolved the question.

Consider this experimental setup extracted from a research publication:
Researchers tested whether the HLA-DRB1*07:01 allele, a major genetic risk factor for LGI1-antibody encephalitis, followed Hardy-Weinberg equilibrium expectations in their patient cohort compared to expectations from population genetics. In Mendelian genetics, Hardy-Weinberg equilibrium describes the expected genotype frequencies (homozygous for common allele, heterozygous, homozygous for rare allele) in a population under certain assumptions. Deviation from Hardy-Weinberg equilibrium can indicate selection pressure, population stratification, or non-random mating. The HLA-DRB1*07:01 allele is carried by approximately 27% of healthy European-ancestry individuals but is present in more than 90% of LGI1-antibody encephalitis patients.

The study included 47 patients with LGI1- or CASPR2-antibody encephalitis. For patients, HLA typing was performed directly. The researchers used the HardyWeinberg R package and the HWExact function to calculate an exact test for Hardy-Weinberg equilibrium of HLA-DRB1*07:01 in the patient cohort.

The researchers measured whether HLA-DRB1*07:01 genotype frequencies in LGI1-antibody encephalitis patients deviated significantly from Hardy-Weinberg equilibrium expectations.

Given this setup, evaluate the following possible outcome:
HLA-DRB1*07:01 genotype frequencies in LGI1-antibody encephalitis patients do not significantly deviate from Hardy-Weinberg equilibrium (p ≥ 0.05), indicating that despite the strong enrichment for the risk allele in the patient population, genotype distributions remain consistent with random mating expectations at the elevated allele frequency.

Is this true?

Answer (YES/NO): NO